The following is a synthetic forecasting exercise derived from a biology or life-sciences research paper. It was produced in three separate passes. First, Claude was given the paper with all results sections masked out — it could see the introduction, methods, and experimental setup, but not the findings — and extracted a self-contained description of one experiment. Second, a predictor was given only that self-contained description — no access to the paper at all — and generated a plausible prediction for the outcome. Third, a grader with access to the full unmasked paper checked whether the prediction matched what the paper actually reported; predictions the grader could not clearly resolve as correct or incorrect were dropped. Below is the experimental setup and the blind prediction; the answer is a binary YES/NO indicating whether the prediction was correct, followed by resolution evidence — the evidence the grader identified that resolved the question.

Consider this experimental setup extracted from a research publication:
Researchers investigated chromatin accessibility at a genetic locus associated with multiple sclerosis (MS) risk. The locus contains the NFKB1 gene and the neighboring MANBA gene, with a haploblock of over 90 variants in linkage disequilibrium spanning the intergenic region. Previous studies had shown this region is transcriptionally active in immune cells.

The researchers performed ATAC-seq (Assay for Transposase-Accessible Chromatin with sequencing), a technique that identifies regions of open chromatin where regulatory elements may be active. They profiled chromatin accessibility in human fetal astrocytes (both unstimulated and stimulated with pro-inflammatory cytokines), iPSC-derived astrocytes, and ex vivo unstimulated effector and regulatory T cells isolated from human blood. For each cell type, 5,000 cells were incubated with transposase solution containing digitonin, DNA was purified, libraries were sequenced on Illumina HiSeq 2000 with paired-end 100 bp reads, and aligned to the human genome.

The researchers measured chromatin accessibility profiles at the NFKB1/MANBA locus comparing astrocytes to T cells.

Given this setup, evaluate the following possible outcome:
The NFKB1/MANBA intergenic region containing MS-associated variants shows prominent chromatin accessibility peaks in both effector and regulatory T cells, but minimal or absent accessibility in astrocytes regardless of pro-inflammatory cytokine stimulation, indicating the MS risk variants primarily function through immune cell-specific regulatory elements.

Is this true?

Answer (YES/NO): NO